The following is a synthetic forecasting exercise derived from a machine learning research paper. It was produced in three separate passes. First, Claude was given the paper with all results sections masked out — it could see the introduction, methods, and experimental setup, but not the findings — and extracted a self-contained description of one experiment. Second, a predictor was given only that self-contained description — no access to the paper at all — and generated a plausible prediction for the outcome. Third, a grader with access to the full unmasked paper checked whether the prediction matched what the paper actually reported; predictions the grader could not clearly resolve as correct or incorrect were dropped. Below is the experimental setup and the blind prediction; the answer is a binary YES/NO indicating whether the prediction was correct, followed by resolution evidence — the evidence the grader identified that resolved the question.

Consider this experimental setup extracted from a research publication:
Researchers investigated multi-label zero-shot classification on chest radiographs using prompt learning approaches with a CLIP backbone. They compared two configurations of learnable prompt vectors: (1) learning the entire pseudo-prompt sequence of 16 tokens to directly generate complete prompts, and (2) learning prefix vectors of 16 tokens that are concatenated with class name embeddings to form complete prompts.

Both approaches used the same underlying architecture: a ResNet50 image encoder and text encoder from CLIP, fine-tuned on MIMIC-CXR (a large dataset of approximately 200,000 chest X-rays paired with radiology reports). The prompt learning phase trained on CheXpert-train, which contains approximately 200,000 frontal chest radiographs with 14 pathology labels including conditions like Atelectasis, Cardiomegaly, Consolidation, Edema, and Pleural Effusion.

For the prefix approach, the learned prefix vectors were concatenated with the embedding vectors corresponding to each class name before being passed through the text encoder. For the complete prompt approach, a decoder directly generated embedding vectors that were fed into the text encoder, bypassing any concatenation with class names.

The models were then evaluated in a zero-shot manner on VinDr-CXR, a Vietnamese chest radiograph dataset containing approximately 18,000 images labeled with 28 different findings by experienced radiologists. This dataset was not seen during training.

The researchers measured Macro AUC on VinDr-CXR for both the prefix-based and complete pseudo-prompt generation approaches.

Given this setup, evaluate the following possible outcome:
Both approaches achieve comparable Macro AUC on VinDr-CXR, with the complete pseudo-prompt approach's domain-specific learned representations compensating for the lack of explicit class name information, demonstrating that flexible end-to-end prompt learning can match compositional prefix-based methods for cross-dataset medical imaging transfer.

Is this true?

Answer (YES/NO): NO